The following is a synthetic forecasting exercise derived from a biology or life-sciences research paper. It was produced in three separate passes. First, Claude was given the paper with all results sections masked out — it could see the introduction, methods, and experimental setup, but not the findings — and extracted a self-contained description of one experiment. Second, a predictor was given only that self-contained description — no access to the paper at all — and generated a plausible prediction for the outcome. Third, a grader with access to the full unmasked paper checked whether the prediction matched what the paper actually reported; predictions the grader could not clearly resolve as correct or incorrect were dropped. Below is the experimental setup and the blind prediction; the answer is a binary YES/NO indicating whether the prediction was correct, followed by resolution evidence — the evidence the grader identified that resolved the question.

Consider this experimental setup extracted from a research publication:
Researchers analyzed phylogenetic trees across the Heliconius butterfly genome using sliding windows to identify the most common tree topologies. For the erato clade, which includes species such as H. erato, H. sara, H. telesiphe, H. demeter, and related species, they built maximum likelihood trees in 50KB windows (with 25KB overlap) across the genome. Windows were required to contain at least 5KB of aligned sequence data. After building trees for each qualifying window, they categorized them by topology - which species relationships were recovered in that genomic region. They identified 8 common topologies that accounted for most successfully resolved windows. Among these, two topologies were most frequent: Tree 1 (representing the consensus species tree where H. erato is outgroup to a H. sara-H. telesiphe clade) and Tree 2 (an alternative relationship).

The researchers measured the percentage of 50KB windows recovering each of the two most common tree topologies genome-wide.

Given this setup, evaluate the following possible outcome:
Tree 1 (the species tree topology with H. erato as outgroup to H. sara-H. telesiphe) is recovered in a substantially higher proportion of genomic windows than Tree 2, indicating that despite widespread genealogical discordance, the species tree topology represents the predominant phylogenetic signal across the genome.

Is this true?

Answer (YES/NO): NO